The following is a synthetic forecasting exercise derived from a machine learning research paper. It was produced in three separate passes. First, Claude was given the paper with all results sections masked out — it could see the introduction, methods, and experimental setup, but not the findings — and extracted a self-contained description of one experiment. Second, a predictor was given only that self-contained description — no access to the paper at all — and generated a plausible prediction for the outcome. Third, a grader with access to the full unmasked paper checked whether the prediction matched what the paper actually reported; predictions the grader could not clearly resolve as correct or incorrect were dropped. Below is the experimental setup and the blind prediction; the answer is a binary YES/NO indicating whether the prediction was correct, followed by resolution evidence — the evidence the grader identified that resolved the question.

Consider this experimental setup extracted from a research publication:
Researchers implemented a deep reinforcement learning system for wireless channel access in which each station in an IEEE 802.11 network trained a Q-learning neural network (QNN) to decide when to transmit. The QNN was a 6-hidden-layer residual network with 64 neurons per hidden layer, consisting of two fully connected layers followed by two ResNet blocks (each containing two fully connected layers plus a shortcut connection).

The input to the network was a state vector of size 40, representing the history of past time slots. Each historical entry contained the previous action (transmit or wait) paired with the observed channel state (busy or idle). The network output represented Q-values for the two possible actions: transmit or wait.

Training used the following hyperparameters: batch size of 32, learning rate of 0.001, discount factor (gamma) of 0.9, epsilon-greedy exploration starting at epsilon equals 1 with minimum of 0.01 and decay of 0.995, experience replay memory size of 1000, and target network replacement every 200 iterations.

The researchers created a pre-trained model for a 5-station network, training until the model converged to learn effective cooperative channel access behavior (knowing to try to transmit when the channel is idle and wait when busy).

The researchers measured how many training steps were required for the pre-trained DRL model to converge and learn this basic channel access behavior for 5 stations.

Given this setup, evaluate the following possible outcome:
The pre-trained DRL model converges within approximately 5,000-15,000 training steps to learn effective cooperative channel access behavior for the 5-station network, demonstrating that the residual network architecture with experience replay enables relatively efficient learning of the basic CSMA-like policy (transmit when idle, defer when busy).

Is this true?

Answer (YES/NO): NO